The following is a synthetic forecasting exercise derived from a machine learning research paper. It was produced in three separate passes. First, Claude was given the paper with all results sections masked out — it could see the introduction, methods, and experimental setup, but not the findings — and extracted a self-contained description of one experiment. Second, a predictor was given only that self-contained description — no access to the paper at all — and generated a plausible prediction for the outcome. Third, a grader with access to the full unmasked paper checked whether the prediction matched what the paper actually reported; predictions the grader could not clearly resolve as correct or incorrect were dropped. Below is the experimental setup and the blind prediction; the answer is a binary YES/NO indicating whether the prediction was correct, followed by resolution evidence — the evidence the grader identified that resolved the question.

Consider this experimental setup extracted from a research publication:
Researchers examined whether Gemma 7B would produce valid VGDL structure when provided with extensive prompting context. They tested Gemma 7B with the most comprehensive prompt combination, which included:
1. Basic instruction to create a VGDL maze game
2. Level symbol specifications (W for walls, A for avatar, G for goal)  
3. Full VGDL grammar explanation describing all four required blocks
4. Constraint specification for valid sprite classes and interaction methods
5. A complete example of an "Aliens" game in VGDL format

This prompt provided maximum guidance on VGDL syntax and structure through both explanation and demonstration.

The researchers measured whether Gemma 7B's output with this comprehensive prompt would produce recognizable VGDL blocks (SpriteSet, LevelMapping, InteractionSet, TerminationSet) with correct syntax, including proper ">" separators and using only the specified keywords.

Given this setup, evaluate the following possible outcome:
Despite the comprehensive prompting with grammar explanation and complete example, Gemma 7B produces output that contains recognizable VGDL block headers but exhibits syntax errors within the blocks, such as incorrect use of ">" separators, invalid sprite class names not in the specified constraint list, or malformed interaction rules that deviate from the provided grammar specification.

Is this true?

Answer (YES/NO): YES